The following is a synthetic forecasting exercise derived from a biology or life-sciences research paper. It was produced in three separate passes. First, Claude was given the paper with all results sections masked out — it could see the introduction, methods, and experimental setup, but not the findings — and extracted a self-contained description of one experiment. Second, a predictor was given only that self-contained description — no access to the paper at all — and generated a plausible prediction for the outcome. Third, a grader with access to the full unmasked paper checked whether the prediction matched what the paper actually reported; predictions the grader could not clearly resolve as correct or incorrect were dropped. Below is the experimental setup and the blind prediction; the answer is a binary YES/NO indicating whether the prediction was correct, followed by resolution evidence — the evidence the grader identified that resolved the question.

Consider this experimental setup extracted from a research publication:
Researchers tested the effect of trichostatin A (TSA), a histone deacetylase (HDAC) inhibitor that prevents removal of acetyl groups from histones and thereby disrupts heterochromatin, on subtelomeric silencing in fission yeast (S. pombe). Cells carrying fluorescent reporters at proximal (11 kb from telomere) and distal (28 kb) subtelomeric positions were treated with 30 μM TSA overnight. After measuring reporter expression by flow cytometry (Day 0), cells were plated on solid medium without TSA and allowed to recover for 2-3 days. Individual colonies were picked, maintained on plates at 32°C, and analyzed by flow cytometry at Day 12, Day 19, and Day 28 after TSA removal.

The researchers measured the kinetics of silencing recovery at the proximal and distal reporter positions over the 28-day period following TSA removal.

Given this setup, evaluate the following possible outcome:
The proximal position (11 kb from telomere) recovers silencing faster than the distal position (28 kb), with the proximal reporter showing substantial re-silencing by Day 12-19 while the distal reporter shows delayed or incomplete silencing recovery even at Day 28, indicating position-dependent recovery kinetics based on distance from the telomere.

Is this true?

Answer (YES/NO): YES